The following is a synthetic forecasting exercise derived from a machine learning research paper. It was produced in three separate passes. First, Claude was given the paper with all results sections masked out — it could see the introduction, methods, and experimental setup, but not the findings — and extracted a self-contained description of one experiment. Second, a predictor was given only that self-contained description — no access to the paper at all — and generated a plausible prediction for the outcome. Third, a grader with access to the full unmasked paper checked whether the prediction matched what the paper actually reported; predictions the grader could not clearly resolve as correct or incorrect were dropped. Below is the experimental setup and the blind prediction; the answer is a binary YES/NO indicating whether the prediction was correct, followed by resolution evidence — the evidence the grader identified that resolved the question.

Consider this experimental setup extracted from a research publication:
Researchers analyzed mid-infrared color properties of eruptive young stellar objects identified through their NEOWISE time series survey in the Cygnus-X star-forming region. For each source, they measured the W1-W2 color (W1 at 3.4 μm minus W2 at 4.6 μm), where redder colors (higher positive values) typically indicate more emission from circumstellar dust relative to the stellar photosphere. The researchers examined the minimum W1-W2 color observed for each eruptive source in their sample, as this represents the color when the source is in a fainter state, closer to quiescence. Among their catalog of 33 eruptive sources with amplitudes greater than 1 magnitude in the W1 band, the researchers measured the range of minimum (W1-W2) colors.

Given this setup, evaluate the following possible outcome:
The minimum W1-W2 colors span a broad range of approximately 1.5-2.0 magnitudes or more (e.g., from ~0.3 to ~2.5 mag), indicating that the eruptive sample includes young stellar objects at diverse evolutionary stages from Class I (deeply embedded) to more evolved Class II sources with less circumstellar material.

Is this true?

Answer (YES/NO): NO